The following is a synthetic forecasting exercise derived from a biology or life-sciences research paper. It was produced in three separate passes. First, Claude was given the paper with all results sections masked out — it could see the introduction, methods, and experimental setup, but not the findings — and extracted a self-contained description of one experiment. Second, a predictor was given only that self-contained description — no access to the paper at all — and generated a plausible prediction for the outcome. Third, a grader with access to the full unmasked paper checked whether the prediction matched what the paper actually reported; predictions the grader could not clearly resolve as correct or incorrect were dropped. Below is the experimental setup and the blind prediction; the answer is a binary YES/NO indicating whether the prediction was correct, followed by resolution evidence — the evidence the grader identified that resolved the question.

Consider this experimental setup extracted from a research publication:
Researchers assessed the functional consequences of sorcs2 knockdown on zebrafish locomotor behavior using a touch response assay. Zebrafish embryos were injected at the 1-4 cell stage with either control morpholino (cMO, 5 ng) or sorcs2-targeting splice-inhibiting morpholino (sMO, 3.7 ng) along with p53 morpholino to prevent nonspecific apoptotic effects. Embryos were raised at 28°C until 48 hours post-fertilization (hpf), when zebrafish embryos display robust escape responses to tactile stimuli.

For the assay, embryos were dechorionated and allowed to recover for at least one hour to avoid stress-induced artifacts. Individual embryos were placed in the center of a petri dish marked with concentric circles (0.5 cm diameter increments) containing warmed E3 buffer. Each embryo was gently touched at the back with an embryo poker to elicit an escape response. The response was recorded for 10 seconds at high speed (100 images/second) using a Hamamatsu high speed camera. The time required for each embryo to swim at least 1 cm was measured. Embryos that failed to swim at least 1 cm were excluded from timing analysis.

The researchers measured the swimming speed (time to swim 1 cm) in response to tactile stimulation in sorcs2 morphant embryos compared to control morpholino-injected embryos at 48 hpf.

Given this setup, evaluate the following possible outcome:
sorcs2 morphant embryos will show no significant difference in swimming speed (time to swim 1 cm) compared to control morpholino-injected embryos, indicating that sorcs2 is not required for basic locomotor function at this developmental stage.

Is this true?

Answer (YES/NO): NO